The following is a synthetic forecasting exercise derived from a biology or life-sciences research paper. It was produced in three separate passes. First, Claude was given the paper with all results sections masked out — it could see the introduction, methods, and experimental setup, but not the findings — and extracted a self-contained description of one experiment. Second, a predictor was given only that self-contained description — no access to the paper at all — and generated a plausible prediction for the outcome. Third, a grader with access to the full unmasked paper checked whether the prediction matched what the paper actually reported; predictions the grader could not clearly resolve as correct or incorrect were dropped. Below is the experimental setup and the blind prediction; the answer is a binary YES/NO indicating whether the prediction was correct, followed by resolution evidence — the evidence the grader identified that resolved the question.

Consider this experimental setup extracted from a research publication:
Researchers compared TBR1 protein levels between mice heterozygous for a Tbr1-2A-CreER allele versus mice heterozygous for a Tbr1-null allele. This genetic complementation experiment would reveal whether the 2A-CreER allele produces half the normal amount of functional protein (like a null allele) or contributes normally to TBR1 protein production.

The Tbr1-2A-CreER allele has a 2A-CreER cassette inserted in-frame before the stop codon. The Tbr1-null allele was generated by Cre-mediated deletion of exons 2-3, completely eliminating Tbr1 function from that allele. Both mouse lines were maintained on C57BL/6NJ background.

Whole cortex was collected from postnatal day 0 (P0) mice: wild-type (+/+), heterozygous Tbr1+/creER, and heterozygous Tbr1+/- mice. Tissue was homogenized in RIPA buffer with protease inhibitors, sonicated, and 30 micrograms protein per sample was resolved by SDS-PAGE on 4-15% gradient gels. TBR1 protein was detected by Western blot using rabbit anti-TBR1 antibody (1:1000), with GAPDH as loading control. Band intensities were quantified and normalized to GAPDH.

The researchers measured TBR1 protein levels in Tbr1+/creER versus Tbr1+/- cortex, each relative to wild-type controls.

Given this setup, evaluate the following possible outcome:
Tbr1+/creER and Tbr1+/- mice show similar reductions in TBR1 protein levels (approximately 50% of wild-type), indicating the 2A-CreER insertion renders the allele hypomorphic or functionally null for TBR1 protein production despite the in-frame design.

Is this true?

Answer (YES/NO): NO